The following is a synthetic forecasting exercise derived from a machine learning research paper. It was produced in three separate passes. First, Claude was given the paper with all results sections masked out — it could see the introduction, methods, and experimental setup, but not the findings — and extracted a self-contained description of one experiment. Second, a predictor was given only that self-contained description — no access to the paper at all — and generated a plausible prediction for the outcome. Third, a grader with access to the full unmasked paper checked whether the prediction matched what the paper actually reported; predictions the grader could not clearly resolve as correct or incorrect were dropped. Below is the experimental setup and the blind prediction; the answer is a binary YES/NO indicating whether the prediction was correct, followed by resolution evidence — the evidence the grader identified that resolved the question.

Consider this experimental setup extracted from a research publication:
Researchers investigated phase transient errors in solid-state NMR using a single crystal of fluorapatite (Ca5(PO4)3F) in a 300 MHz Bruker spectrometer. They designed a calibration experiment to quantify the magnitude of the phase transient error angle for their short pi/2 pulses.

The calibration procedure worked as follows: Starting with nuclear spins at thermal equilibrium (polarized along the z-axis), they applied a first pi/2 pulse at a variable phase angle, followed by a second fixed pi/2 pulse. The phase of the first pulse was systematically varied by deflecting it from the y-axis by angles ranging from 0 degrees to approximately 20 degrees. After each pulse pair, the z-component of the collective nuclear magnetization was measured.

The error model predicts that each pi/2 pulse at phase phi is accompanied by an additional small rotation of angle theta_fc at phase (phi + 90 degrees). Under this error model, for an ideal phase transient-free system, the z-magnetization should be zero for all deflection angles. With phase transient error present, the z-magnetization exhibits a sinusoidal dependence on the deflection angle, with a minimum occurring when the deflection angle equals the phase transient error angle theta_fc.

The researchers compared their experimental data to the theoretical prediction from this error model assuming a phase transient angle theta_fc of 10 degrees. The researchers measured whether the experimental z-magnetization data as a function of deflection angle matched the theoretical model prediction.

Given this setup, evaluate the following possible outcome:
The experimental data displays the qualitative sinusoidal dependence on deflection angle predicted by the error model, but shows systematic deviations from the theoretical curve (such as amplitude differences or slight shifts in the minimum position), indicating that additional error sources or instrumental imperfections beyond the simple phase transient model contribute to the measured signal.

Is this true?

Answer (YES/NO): NO